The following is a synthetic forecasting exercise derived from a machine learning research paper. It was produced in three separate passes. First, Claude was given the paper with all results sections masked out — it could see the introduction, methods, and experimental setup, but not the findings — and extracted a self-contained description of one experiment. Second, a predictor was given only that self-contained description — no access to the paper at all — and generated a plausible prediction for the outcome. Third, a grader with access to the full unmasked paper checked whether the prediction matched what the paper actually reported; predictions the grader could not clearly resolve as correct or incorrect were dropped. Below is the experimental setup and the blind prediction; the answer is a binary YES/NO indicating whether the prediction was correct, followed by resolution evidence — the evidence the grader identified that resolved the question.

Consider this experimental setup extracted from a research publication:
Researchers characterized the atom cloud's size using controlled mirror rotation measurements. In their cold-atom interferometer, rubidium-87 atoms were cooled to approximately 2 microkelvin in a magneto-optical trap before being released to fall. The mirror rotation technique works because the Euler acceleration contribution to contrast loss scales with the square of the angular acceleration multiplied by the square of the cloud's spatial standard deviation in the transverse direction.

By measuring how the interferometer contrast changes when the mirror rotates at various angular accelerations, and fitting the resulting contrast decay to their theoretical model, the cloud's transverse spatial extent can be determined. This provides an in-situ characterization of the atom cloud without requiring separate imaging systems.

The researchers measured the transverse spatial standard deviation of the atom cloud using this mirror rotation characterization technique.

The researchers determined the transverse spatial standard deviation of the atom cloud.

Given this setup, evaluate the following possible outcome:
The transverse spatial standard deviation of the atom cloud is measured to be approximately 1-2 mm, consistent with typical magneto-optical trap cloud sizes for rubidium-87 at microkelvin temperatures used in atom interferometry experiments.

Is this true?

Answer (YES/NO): NO